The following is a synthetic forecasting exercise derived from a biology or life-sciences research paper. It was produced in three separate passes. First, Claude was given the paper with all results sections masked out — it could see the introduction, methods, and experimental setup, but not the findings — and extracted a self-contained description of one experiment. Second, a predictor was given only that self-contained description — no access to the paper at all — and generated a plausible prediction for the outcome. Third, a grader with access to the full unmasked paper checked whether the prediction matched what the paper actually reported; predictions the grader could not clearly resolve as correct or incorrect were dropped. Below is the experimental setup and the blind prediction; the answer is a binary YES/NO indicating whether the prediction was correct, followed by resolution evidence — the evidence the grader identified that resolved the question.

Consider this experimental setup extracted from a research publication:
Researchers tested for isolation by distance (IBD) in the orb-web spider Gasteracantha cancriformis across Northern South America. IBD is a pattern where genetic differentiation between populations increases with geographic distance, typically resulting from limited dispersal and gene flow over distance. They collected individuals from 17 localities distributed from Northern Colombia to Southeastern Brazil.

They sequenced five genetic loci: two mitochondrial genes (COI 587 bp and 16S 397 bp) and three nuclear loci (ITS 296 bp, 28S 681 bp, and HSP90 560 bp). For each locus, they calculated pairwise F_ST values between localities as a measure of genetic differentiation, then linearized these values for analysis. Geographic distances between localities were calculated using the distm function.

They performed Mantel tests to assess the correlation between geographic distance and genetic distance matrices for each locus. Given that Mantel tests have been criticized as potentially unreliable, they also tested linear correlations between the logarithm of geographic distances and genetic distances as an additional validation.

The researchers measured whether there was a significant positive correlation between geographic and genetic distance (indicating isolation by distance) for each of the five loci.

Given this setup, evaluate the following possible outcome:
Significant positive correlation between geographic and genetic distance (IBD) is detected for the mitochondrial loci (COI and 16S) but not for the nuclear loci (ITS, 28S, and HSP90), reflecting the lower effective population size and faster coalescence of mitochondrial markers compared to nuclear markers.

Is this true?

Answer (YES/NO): NO